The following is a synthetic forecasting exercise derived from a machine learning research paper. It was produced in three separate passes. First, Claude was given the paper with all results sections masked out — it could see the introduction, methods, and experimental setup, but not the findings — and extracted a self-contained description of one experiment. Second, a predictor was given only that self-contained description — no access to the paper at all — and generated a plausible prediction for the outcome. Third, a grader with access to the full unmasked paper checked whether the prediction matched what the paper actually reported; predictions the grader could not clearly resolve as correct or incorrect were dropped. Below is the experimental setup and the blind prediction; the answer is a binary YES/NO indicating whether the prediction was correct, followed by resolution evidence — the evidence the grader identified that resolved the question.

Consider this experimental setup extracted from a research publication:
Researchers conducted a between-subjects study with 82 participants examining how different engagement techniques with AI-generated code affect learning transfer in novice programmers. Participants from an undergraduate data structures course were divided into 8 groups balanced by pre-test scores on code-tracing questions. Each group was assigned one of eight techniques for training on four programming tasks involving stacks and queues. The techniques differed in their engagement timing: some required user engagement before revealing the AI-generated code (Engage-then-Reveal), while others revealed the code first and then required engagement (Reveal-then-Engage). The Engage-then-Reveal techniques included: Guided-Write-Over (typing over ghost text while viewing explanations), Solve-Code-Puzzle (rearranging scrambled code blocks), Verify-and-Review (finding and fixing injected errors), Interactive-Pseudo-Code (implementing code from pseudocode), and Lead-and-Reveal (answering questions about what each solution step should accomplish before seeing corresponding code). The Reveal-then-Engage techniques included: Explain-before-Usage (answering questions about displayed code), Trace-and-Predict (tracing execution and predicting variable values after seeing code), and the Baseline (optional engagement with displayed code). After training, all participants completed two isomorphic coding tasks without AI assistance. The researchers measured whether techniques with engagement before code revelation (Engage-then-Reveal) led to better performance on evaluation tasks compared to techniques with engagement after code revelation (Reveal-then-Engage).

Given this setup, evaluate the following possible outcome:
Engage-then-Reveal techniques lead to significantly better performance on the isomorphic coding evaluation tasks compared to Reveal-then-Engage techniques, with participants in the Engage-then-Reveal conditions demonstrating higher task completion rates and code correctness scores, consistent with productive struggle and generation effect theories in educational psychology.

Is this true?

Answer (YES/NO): NO